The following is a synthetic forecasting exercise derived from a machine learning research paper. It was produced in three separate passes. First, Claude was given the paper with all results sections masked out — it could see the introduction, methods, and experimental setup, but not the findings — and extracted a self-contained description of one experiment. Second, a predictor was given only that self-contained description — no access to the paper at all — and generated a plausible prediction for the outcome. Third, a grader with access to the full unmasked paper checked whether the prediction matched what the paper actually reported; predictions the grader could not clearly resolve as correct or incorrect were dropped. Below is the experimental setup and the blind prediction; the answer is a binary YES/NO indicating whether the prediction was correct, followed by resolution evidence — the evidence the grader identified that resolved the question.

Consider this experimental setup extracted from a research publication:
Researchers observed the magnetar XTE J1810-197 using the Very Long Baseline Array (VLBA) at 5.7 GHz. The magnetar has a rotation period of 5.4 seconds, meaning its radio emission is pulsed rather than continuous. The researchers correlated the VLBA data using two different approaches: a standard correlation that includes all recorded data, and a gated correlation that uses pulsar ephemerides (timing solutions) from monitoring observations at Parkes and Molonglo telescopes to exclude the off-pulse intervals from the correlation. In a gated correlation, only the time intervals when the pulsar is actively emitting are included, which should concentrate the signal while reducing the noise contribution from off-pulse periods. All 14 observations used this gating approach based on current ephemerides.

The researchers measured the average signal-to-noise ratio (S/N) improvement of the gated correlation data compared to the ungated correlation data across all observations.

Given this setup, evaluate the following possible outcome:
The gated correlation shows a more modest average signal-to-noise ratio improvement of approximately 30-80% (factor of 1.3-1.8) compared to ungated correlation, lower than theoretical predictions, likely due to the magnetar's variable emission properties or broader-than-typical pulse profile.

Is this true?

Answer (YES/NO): YES